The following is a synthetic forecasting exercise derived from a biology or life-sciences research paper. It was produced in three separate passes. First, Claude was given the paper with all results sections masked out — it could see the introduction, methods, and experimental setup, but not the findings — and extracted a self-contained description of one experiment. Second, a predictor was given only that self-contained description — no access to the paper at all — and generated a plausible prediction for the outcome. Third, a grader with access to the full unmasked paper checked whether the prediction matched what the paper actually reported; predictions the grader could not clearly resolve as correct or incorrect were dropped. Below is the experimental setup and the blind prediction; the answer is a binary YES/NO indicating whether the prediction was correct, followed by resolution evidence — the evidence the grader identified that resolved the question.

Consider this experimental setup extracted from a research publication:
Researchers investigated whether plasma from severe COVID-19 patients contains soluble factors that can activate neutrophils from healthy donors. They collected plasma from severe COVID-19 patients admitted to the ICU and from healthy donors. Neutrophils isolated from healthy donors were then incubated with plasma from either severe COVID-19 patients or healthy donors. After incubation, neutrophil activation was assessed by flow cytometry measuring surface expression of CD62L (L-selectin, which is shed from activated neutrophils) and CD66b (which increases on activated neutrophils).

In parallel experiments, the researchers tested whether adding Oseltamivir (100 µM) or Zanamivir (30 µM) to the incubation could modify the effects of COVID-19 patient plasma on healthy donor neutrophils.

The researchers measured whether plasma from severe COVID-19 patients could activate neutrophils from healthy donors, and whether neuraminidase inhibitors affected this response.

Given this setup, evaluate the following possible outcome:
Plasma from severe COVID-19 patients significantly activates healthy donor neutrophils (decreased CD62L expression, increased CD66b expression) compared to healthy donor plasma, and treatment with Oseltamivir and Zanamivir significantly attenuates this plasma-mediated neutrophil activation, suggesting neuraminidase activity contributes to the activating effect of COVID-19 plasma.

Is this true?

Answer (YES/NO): YES